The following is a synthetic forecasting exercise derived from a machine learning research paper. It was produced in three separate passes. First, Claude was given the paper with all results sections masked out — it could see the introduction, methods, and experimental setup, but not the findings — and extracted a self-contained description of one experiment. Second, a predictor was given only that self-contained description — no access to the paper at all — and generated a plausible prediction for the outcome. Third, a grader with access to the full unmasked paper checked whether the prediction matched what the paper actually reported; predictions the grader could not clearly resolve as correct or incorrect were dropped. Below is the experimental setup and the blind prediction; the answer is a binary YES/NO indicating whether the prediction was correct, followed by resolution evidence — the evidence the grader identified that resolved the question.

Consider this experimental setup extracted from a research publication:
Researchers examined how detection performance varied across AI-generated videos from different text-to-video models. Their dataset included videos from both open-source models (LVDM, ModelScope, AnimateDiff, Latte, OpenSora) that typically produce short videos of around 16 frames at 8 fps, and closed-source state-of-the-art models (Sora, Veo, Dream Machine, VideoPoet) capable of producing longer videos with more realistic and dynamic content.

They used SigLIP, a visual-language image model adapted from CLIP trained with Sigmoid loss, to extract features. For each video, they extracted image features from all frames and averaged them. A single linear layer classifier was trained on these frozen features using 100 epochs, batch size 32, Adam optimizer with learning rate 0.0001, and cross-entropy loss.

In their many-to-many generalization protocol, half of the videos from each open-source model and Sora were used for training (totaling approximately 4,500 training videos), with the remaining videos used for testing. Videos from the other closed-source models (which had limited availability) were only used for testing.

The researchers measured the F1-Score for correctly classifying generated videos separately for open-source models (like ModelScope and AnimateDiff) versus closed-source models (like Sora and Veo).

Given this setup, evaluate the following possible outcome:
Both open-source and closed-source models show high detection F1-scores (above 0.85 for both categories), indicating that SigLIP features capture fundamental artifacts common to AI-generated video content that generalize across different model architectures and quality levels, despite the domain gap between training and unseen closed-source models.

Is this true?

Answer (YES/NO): NO